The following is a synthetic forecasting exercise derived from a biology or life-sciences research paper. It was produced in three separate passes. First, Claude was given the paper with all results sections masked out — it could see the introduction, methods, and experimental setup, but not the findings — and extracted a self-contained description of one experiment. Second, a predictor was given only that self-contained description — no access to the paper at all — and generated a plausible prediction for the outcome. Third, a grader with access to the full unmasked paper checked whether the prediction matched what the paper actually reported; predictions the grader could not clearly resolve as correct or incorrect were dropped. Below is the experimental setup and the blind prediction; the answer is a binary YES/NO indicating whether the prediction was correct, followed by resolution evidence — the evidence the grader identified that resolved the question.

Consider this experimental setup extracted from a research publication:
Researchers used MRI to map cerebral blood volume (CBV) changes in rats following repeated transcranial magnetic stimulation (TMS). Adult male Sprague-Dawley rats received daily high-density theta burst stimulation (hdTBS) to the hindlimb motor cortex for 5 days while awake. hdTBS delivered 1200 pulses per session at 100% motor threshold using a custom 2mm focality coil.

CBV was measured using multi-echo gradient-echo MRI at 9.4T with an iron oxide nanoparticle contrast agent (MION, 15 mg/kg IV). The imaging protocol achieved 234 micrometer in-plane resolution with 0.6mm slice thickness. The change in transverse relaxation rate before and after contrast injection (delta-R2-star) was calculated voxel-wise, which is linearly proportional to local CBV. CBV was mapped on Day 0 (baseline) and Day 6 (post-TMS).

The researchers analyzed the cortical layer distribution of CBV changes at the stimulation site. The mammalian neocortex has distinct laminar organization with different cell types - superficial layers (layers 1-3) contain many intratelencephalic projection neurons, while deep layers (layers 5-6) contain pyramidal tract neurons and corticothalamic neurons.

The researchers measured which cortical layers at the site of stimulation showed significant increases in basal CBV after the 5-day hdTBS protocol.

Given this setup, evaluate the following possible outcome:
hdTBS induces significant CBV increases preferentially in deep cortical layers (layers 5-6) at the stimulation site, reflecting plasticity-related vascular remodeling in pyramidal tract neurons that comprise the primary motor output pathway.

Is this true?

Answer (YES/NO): YES